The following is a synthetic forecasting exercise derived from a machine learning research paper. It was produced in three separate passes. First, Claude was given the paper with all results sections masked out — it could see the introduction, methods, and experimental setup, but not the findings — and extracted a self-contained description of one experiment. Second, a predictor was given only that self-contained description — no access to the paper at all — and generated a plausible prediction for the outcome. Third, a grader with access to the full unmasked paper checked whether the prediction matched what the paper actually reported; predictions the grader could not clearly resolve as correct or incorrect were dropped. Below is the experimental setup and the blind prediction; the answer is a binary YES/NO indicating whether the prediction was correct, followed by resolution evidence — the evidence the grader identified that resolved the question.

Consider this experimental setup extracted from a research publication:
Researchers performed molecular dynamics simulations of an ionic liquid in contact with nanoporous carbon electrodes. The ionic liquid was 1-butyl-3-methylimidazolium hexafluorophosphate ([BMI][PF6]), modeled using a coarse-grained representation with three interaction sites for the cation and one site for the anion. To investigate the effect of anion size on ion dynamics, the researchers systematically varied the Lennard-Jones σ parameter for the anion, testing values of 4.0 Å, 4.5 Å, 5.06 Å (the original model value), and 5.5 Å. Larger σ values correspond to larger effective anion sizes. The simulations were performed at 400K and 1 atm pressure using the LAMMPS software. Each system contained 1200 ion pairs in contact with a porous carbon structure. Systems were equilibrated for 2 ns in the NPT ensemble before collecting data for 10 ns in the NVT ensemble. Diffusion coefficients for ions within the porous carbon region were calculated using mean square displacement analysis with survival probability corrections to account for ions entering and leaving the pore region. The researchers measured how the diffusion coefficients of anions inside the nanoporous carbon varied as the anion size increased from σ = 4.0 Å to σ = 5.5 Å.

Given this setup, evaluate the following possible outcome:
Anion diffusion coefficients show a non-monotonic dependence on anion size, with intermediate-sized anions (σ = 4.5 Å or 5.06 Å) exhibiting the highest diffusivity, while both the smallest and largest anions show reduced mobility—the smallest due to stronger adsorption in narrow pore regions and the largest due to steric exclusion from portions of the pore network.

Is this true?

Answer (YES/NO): NO